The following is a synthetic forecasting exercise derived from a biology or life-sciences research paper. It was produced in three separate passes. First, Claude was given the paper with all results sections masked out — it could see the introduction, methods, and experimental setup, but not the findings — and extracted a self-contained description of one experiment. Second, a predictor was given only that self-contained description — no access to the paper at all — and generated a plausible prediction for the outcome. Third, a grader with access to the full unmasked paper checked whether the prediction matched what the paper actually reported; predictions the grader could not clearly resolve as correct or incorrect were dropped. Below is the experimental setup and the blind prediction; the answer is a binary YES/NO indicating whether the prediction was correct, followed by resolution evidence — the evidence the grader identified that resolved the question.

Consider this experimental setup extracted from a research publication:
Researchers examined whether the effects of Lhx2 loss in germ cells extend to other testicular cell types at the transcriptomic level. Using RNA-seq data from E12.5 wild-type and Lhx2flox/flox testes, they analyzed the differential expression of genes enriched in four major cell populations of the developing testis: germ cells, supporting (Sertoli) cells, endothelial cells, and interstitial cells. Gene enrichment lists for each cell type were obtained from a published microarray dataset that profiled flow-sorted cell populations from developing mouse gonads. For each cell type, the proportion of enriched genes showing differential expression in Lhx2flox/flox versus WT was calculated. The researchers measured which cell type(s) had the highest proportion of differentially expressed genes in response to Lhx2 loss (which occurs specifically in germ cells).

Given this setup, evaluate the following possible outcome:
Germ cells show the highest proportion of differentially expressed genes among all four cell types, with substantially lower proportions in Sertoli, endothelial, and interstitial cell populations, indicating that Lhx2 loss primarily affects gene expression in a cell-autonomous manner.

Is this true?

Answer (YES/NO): NO